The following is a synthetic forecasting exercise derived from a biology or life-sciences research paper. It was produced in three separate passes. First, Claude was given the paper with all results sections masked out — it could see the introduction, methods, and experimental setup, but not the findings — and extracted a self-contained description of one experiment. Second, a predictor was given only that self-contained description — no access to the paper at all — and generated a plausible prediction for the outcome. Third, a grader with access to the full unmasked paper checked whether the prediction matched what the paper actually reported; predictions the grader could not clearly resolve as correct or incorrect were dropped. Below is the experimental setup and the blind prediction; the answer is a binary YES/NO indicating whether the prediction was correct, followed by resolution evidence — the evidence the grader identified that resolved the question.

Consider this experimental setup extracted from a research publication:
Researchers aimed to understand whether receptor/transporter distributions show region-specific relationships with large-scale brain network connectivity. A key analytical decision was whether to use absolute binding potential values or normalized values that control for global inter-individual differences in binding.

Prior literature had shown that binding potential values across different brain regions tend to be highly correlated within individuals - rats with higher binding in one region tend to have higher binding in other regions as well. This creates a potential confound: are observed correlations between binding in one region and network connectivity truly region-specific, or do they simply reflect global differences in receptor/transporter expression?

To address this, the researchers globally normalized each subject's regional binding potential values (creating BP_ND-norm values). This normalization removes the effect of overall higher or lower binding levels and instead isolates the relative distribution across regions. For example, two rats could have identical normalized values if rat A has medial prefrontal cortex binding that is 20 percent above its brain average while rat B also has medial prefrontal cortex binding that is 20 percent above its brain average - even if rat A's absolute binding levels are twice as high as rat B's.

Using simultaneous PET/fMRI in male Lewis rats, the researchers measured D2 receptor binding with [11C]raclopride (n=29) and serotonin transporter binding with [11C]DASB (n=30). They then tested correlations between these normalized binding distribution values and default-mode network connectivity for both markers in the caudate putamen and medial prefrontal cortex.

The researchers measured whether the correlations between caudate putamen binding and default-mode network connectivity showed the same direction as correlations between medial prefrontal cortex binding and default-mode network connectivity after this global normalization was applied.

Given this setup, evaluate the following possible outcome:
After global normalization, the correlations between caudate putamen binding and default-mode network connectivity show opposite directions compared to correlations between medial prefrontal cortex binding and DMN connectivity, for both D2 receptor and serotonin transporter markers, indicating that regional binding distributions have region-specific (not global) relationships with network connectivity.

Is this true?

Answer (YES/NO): NO